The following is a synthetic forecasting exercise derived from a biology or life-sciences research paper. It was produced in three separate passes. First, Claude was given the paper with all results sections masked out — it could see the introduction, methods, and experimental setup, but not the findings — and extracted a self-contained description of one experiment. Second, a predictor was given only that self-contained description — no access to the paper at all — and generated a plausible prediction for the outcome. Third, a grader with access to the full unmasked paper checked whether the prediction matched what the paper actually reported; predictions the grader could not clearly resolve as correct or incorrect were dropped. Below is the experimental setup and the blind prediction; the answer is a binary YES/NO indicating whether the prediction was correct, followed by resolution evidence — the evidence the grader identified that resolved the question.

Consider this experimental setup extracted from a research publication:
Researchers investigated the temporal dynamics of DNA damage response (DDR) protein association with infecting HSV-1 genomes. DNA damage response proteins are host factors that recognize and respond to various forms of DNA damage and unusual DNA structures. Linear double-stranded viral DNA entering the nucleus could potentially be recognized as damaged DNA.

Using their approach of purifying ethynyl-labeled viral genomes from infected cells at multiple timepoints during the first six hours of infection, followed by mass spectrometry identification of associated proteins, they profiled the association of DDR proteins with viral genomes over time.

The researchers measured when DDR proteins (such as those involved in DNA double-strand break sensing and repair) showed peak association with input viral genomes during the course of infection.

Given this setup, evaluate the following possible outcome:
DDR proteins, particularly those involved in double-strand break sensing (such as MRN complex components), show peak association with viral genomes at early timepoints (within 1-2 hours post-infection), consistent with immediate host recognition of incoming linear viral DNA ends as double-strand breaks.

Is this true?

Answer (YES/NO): NO